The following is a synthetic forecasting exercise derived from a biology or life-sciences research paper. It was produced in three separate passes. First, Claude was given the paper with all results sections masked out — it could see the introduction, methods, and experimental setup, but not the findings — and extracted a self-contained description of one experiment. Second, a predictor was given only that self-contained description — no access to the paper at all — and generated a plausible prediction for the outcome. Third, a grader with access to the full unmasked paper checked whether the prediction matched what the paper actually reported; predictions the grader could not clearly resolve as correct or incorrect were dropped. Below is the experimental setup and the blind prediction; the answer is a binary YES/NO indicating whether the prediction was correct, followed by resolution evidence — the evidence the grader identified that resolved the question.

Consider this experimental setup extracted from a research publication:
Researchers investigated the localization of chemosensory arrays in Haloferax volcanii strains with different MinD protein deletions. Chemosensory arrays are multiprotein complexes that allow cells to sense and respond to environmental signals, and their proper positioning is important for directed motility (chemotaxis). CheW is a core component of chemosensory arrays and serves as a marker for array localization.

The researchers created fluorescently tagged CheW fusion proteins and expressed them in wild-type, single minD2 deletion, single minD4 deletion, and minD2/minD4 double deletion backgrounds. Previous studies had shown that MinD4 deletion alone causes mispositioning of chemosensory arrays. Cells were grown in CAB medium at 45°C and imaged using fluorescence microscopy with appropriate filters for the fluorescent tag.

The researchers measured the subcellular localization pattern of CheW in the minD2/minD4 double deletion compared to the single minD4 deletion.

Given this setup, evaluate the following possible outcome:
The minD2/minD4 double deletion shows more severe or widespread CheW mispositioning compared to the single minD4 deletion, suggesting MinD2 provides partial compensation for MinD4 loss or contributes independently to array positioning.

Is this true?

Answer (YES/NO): YES